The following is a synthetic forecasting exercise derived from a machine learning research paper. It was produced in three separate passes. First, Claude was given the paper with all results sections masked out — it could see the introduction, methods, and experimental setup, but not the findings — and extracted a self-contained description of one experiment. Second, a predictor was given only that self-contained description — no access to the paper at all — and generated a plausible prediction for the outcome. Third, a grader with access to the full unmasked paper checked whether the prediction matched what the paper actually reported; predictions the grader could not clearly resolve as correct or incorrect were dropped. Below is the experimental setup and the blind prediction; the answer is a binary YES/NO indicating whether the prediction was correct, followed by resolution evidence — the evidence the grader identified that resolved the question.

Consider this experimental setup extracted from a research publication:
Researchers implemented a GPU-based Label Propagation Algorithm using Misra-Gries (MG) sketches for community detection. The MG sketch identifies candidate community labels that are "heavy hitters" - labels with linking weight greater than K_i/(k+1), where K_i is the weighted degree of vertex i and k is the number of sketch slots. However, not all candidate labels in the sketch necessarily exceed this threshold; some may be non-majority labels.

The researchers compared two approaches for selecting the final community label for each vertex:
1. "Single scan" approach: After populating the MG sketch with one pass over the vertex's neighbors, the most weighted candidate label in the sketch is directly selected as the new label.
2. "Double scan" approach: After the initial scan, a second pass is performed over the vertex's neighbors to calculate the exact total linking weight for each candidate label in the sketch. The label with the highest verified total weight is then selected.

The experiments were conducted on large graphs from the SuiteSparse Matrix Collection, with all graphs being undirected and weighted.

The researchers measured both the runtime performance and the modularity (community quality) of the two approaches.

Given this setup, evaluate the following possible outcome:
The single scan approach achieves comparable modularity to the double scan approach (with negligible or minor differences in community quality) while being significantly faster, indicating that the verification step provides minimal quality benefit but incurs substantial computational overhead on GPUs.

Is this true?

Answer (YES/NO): YES